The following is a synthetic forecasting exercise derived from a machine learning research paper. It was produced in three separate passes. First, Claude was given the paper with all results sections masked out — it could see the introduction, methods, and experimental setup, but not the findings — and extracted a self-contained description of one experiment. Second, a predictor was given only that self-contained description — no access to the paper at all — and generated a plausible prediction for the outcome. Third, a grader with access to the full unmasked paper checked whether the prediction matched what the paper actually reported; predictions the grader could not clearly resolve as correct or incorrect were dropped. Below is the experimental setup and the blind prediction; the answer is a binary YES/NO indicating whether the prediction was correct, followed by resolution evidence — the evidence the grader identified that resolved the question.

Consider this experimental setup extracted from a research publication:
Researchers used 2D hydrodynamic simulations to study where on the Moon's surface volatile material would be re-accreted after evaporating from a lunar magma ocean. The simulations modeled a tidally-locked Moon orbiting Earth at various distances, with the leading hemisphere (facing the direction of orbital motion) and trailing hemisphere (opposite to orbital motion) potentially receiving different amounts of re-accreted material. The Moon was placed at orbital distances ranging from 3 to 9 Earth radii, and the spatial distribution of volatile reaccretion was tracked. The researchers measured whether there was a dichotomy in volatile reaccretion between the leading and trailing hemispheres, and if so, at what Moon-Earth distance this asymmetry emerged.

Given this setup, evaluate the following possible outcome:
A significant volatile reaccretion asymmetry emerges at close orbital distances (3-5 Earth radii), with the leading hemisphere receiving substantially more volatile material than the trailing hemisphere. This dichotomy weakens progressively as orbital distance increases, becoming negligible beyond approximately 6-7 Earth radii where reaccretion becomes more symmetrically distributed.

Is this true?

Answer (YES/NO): NO